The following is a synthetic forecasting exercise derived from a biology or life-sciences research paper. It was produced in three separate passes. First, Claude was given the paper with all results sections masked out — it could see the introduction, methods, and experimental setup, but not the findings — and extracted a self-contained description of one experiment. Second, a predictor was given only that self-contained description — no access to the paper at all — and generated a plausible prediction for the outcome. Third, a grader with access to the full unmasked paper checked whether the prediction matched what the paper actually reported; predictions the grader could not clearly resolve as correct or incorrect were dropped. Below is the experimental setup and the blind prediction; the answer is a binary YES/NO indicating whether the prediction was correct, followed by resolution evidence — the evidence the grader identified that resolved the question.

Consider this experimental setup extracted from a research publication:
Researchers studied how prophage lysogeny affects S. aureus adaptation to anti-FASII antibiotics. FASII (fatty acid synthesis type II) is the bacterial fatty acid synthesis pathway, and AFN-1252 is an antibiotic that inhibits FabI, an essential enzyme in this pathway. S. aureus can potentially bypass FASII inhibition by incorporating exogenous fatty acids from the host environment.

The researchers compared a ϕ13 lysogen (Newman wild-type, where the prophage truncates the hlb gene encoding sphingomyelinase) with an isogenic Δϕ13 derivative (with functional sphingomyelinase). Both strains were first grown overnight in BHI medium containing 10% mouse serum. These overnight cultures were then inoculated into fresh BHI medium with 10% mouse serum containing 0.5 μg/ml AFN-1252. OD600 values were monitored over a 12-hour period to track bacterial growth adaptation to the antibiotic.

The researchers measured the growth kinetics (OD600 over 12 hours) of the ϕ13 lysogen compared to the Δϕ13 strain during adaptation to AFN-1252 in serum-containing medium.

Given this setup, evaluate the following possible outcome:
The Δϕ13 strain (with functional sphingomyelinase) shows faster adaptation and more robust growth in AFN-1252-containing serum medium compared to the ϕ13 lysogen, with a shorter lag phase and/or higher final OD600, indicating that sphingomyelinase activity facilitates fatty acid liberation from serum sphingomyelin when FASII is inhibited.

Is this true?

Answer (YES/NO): YES